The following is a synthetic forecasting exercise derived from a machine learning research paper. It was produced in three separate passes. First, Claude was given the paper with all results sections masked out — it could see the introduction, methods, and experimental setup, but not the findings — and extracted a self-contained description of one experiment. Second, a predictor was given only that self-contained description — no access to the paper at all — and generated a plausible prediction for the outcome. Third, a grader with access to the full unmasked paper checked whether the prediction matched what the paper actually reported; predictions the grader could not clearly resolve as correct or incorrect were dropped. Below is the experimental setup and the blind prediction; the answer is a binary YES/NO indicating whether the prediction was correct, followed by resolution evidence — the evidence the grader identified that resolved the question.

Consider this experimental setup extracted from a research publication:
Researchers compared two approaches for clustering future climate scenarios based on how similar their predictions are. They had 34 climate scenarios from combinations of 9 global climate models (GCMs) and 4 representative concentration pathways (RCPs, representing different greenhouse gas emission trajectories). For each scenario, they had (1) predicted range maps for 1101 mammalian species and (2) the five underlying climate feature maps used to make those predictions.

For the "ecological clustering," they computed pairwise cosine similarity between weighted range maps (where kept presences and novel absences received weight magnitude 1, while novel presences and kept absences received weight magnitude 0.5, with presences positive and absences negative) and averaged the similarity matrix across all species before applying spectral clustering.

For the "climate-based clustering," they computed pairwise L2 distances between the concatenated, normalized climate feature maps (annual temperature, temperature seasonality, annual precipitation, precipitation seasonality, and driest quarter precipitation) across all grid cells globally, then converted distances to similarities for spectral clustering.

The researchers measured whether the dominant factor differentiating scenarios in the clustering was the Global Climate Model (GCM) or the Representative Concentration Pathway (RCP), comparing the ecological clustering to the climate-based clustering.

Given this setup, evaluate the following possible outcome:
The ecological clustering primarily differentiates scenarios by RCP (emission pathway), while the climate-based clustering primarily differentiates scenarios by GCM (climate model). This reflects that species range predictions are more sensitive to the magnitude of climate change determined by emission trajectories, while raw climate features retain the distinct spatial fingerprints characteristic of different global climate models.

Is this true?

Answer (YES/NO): YES